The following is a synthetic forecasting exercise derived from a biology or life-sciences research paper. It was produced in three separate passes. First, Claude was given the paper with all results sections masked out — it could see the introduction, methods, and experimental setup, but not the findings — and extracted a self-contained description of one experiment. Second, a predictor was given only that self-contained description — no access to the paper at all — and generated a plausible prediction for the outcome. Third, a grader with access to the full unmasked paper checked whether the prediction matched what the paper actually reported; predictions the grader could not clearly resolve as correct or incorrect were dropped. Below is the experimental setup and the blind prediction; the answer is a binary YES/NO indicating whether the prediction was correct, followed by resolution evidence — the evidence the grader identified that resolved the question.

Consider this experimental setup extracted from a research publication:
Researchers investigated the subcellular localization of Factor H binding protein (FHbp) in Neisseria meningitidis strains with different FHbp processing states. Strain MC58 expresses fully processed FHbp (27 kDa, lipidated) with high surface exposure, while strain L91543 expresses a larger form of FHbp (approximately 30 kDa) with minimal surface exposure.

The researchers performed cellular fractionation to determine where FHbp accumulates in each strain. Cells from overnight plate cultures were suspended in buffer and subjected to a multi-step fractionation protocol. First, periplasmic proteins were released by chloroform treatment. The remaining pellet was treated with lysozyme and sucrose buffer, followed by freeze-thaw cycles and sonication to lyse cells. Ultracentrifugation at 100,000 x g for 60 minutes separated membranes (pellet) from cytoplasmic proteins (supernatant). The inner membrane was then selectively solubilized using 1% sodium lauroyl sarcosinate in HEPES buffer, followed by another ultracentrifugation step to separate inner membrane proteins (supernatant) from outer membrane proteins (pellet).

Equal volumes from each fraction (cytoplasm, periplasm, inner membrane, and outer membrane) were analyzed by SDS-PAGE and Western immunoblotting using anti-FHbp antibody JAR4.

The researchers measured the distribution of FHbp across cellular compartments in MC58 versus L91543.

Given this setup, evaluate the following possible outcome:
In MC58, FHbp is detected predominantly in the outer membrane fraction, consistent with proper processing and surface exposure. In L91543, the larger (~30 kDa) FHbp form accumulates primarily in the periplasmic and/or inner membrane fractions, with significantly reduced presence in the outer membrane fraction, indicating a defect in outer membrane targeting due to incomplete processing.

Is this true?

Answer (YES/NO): NO